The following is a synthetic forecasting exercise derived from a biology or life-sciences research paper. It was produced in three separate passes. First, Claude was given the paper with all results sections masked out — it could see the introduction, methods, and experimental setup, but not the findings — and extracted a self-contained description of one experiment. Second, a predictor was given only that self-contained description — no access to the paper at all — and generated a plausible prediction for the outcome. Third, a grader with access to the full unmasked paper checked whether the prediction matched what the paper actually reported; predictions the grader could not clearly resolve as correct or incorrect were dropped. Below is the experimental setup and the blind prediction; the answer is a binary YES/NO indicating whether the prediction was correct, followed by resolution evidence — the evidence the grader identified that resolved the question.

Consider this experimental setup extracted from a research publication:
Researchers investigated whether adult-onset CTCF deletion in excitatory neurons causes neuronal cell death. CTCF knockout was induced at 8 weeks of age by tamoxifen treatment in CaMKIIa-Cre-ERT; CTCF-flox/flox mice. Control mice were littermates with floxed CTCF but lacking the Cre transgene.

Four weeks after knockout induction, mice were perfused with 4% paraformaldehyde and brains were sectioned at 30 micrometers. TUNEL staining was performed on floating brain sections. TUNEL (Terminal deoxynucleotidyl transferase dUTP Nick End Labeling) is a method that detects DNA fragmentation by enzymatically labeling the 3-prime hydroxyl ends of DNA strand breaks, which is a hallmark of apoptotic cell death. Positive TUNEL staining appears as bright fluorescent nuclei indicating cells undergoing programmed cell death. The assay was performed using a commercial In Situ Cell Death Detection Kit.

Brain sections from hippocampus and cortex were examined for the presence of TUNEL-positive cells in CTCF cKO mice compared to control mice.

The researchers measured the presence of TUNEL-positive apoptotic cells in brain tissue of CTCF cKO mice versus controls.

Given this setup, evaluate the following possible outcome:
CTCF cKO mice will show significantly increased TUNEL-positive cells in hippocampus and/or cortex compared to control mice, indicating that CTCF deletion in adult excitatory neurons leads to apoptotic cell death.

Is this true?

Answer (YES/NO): NO